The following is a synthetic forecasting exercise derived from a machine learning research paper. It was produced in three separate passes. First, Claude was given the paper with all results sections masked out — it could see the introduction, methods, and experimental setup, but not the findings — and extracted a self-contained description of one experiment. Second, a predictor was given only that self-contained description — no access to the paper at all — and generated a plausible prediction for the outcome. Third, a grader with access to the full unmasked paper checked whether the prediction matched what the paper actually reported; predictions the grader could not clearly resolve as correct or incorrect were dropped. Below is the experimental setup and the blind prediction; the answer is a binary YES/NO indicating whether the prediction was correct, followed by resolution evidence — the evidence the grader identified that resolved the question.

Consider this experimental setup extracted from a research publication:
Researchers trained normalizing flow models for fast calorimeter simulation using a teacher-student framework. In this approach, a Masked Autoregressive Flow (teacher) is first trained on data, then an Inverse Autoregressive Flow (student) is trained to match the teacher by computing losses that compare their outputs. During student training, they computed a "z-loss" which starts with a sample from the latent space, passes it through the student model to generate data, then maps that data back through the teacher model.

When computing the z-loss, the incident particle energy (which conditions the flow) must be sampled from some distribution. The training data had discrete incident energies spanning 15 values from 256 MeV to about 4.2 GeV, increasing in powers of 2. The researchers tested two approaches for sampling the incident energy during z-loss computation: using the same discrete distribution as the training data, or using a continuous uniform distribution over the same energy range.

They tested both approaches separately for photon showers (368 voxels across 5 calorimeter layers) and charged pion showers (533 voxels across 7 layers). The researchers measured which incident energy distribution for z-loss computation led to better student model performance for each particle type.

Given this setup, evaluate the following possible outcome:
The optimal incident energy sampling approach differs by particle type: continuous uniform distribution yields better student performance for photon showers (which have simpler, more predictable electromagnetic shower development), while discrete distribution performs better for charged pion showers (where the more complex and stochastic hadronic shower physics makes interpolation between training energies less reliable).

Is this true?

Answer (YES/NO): NO